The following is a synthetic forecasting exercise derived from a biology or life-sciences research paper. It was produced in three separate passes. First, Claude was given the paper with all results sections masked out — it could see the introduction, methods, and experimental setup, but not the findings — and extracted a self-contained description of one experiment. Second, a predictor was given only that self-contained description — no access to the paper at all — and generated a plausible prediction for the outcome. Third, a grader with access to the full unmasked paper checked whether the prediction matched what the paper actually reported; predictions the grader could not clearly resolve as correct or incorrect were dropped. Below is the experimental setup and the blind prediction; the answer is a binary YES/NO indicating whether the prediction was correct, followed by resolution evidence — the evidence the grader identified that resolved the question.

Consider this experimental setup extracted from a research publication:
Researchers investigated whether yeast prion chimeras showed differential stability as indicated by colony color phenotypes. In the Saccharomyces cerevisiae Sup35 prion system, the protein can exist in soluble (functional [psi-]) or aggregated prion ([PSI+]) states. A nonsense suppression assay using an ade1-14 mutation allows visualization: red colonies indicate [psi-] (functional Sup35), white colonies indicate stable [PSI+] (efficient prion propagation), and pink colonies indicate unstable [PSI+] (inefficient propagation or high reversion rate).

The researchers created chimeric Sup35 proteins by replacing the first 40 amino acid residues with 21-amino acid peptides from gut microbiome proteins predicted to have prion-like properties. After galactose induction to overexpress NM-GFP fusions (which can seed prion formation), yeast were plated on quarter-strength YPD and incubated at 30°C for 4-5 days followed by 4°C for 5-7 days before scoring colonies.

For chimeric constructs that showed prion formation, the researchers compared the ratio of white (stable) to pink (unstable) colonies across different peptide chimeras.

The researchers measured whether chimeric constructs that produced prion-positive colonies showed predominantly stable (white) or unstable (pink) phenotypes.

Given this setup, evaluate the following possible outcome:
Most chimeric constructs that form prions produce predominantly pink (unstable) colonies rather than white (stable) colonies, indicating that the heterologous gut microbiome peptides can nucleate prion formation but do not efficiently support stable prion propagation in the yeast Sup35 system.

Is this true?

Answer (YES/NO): NO